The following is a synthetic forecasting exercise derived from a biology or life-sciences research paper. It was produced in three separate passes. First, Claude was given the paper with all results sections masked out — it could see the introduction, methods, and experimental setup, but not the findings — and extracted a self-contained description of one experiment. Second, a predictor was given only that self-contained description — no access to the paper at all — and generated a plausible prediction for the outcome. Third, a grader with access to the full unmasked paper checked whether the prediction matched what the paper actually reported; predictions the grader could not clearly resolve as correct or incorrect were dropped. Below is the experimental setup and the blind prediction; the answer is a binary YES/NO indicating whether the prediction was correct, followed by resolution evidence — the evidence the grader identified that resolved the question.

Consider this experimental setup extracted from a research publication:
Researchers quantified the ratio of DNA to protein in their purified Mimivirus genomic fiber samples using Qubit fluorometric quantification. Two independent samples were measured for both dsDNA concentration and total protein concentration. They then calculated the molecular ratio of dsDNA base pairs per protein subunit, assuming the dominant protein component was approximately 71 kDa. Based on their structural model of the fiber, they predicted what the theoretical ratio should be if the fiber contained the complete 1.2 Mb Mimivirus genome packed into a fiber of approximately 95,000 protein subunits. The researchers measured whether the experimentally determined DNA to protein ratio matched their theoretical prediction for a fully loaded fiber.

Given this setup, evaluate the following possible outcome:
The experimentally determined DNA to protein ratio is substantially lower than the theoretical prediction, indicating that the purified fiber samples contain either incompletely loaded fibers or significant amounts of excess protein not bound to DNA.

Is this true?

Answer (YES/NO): YES